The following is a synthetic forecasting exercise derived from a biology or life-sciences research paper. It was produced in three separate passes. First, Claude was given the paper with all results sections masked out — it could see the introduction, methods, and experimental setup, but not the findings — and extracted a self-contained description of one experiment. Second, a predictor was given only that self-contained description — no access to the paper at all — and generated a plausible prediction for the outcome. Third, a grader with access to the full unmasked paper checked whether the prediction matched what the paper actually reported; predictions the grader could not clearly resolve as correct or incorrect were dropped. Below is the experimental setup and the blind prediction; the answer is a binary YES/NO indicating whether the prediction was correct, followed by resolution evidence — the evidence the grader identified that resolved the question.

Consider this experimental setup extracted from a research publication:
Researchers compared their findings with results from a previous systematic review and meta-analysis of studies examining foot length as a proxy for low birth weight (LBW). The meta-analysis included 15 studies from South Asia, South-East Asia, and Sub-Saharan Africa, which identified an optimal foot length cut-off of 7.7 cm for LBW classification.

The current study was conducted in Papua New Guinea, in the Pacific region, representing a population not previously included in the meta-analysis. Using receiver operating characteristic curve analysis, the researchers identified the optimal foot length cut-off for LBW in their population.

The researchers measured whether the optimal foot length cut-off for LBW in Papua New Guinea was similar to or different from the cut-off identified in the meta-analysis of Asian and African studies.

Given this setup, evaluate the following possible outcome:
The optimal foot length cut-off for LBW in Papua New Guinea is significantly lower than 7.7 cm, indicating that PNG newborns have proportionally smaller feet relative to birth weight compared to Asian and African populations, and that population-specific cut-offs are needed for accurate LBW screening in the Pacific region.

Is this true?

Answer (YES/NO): NO